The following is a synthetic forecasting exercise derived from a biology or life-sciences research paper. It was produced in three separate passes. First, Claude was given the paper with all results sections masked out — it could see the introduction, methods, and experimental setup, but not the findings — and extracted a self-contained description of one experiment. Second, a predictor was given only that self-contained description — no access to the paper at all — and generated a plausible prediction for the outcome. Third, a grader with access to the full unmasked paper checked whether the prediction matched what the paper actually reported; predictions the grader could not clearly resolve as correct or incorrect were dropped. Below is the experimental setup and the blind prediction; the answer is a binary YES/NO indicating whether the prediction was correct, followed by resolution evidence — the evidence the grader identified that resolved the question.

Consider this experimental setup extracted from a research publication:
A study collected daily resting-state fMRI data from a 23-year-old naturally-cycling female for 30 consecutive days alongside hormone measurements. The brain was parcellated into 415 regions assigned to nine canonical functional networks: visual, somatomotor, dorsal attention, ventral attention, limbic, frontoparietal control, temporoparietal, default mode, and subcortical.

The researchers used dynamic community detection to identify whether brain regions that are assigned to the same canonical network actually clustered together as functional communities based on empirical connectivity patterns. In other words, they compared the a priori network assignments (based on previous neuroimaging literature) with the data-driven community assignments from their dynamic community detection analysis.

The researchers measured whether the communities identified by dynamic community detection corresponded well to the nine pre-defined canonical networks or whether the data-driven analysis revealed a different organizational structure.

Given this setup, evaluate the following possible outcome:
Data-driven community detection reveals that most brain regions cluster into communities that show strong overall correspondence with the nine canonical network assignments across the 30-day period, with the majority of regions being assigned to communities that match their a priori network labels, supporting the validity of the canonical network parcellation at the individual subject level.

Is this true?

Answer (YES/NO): NO